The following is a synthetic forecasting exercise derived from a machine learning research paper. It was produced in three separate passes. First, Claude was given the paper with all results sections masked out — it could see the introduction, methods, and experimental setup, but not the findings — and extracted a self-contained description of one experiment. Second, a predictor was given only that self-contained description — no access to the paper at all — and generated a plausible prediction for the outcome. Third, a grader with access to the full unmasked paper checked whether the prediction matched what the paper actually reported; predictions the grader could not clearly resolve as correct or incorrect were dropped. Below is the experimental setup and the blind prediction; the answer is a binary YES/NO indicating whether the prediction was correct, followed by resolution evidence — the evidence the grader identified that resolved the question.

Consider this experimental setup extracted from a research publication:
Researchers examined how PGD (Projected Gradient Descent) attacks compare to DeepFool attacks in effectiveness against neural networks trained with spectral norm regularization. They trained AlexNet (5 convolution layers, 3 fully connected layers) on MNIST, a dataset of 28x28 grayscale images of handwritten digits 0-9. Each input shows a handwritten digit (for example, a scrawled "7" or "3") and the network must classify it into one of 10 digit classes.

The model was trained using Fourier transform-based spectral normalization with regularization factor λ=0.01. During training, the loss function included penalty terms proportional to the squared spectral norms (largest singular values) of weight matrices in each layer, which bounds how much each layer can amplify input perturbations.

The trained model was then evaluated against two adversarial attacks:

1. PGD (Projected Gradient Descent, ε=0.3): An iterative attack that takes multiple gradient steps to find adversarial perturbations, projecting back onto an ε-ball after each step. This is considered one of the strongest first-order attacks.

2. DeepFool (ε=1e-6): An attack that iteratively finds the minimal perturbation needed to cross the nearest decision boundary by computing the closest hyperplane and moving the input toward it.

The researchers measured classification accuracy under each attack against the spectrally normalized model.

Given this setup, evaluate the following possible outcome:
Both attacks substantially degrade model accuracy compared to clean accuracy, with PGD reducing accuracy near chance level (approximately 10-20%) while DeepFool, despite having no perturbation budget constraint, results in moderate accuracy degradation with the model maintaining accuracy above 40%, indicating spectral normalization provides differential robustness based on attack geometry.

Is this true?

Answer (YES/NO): NO